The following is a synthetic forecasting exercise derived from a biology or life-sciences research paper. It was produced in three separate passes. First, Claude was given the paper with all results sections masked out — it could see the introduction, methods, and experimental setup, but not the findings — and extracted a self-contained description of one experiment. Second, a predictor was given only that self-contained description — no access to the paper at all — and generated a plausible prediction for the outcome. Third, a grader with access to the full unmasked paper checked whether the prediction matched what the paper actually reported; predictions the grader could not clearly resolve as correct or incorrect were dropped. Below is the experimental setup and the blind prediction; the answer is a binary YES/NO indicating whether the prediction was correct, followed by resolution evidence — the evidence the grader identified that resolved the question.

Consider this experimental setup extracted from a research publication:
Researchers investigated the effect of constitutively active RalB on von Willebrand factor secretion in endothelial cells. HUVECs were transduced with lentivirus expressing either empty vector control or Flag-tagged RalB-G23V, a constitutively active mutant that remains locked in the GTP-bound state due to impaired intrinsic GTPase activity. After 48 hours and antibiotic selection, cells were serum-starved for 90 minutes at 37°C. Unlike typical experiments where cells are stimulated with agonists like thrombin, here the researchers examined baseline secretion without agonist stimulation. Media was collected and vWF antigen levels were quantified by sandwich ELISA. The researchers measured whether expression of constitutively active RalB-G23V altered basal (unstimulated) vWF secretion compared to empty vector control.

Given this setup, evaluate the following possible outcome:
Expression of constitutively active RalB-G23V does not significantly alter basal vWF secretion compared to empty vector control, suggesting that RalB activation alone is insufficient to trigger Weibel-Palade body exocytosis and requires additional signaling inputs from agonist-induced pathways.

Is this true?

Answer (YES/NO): NO